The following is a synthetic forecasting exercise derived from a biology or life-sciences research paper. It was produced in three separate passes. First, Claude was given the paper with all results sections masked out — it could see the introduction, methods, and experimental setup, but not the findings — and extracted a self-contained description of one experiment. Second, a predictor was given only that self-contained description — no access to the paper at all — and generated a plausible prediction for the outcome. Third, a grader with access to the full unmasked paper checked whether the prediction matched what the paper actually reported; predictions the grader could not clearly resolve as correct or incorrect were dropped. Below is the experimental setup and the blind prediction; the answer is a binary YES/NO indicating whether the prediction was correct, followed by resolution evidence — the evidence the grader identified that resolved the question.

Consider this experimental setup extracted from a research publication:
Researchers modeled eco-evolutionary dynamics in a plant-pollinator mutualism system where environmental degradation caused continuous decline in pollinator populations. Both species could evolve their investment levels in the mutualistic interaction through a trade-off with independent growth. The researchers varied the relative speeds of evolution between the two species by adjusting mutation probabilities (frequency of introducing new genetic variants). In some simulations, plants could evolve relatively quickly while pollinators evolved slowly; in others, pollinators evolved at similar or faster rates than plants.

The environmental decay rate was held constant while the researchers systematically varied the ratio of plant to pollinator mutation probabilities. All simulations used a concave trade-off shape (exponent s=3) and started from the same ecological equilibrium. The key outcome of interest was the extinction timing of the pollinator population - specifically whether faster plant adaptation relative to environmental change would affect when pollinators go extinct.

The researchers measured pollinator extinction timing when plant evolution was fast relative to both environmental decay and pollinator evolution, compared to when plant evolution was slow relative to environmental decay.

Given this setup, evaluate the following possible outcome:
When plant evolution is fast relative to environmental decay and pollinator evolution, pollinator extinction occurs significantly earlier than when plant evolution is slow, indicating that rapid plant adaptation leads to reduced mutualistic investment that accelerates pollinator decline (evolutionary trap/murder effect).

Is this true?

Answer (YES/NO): YES